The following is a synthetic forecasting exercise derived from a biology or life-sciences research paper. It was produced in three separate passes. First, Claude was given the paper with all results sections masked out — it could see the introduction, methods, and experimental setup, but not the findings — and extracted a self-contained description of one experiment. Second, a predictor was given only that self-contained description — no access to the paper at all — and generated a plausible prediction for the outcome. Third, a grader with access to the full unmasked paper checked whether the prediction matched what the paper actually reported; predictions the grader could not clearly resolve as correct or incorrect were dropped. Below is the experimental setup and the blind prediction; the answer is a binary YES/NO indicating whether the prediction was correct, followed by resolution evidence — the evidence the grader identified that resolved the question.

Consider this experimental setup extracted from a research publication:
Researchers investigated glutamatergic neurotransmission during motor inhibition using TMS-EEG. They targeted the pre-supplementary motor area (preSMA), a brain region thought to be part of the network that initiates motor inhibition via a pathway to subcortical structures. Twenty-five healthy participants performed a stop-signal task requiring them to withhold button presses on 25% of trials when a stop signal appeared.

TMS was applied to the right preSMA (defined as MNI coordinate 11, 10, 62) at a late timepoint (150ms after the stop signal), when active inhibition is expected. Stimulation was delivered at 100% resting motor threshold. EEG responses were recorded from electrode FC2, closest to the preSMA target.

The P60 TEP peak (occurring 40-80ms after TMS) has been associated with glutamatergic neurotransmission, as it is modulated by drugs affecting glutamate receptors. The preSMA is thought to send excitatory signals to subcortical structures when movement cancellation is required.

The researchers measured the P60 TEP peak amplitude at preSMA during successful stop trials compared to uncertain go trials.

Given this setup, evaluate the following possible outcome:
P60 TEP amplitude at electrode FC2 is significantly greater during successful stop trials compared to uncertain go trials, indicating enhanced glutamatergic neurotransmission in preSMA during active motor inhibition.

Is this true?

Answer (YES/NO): YES